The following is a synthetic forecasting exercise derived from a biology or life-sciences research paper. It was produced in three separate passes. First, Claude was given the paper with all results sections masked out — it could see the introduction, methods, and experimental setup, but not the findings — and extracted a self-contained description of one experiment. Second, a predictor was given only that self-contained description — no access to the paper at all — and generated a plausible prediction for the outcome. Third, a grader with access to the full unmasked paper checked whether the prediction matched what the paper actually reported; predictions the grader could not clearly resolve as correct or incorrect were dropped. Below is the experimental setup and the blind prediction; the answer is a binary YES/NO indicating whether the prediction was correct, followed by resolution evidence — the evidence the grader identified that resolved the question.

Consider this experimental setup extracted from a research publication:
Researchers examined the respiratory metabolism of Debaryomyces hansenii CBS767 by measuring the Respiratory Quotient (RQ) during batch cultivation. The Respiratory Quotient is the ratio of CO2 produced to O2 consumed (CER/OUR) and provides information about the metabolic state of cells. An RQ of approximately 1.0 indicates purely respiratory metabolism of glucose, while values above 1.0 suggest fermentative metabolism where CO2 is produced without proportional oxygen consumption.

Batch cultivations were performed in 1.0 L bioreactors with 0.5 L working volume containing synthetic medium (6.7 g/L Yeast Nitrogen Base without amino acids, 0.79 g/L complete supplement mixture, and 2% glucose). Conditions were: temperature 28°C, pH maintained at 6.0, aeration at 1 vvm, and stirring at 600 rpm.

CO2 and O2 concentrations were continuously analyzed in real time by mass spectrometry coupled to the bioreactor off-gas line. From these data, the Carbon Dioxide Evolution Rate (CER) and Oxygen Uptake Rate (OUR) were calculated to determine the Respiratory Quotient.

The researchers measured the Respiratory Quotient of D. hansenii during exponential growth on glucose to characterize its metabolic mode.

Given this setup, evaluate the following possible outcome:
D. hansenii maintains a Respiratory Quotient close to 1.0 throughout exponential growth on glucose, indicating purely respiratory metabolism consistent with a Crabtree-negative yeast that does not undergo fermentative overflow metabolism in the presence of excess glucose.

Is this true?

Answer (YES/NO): YES